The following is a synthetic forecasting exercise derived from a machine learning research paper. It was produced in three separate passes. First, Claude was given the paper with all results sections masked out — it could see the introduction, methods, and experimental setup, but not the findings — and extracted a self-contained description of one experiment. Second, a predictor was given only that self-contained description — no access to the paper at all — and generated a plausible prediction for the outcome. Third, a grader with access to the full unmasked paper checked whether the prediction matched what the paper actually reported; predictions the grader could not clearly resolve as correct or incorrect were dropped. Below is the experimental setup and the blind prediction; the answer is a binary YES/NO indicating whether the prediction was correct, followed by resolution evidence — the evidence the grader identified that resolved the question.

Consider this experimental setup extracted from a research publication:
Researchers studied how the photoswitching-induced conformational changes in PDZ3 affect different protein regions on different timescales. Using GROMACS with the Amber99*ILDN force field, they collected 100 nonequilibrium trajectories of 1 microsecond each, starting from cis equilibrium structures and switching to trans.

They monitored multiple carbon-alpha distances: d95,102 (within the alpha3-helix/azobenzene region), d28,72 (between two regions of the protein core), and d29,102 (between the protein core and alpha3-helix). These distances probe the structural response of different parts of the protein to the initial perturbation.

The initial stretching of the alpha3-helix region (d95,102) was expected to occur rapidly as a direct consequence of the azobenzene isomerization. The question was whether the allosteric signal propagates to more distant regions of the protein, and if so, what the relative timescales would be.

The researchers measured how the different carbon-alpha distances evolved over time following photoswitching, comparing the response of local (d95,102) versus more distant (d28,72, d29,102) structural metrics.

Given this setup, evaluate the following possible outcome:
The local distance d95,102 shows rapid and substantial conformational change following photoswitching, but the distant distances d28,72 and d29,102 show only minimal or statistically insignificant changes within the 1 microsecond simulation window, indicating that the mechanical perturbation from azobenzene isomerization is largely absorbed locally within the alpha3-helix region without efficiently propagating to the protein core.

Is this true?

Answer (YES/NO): NO